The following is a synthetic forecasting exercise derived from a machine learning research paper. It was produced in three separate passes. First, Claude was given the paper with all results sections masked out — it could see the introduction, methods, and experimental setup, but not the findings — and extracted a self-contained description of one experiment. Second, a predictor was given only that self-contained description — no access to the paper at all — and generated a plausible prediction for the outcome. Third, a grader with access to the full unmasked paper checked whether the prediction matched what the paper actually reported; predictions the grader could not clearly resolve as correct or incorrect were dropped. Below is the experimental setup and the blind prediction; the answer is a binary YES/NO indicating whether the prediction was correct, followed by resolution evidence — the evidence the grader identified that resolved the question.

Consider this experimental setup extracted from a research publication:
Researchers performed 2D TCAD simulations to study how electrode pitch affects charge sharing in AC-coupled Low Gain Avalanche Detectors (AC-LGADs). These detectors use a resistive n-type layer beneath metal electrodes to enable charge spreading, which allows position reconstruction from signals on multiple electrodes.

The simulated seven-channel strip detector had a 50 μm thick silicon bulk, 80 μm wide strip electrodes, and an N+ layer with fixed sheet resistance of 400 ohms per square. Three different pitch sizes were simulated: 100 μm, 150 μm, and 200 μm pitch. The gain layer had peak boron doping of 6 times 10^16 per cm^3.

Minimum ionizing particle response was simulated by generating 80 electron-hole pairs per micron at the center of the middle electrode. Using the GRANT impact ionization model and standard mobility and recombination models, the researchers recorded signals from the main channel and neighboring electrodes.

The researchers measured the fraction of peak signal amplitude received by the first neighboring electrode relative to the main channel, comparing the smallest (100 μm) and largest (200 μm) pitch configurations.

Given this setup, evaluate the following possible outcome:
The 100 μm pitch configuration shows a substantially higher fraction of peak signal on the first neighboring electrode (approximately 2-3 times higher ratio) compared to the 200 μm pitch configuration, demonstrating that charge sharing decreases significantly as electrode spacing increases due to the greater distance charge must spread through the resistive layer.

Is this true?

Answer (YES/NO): NO